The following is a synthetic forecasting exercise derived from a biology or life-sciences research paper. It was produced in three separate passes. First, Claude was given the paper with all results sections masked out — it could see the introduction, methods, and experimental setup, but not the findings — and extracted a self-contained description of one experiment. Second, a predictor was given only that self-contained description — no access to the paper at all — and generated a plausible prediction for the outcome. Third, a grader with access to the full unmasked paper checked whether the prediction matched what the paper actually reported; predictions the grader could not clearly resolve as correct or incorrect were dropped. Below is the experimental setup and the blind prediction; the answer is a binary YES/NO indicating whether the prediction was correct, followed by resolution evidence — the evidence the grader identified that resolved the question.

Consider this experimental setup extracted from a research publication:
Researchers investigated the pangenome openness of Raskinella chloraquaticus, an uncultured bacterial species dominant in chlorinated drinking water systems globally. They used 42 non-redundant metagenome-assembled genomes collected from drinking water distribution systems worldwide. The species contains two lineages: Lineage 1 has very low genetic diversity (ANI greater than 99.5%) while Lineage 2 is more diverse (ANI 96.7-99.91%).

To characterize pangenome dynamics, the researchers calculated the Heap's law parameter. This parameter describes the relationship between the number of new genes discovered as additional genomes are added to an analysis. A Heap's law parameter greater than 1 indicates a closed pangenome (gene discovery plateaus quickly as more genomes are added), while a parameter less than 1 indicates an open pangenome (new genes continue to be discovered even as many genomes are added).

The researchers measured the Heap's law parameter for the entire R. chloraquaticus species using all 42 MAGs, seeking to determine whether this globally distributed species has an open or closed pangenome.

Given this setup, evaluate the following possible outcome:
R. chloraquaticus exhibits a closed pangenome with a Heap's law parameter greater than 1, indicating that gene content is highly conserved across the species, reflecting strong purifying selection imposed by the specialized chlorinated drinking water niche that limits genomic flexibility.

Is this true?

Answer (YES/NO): NO